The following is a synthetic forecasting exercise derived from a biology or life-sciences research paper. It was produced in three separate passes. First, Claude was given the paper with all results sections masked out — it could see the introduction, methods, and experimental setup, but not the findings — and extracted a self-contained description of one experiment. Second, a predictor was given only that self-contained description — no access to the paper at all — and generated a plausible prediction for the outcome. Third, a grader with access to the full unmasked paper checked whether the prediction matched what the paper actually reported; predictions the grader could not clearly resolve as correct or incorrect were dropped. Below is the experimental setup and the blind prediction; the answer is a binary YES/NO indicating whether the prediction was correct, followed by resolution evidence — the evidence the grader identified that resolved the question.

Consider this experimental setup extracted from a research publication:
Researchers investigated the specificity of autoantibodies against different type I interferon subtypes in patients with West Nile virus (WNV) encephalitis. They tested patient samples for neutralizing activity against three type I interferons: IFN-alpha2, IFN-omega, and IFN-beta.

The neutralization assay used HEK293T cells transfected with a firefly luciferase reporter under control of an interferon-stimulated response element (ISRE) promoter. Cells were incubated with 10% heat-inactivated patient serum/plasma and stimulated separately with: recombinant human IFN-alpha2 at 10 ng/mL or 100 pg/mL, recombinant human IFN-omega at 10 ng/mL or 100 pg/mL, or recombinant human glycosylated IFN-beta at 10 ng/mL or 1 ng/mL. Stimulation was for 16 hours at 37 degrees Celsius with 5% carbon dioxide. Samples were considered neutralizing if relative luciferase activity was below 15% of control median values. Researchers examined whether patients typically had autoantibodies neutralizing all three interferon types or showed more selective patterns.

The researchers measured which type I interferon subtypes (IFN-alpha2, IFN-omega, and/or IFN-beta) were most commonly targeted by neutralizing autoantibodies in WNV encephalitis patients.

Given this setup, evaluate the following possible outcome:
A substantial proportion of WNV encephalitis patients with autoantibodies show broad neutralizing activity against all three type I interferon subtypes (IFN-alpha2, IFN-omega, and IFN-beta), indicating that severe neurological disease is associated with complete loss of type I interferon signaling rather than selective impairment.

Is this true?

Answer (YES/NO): NO